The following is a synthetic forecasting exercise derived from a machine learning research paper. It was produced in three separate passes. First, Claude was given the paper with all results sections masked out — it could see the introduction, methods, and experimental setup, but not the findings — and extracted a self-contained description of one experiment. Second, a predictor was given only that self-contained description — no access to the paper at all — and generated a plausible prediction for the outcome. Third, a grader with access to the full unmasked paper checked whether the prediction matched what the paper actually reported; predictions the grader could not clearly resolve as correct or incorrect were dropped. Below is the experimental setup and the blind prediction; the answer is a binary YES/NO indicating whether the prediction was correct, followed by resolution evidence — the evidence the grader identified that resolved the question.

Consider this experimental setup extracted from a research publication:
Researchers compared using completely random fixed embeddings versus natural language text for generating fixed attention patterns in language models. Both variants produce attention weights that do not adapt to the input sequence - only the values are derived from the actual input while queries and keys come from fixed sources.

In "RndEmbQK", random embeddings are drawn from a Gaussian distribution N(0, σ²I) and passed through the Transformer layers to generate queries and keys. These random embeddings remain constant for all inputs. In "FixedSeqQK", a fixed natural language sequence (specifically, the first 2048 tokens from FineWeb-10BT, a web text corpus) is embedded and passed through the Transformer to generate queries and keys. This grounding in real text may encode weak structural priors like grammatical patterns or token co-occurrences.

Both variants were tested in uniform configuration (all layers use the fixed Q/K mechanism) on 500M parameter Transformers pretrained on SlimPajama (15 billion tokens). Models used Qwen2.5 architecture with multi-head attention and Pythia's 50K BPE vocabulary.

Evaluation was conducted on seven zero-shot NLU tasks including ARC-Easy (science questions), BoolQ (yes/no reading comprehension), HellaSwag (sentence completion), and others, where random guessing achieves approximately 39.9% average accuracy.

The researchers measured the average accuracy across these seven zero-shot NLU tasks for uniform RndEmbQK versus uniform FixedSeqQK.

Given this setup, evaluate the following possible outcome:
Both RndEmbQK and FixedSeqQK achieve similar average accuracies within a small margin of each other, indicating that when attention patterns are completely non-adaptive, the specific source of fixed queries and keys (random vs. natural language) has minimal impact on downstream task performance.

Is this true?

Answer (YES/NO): YES